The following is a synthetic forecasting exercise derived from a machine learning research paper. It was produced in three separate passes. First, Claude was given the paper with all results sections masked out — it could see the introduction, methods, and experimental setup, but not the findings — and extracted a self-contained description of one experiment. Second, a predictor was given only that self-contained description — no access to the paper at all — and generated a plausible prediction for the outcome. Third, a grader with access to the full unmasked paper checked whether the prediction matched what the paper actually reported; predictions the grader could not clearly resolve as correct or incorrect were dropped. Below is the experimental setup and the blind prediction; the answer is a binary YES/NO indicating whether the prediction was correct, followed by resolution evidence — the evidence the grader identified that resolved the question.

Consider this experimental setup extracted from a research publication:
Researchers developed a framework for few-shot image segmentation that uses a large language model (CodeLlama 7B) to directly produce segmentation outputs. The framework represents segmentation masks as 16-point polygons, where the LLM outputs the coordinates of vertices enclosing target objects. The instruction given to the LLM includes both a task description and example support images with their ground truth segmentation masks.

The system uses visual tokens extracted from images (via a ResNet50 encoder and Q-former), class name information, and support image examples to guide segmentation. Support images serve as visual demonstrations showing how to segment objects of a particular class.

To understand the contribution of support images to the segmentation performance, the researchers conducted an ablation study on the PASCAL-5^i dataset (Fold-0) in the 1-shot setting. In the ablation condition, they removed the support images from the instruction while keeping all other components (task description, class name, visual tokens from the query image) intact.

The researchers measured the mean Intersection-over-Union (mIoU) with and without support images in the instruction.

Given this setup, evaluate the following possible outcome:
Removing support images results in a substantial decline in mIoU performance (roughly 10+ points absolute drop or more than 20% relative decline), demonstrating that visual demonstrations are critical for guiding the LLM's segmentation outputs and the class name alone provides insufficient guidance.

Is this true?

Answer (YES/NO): YES